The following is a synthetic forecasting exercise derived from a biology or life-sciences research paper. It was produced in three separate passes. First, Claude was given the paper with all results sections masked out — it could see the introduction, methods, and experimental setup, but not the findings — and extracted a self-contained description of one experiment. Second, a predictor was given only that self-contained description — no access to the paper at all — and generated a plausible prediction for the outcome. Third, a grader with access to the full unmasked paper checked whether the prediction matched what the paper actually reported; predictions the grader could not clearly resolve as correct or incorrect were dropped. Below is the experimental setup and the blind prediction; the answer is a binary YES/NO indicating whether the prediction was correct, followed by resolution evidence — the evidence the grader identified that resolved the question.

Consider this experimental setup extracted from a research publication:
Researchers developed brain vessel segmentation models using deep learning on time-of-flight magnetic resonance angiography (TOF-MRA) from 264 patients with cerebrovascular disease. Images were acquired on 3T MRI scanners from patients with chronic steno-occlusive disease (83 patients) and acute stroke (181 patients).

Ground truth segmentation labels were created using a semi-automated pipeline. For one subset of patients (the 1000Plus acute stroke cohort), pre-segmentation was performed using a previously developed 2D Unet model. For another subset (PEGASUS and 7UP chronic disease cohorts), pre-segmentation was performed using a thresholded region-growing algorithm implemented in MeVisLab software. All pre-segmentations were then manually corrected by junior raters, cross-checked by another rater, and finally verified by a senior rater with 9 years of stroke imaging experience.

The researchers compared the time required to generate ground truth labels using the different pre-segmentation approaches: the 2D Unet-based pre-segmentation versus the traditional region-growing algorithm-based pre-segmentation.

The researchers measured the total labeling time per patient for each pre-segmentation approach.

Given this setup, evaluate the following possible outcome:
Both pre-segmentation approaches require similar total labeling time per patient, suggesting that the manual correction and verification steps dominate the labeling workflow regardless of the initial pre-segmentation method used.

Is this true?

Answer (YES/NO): NO